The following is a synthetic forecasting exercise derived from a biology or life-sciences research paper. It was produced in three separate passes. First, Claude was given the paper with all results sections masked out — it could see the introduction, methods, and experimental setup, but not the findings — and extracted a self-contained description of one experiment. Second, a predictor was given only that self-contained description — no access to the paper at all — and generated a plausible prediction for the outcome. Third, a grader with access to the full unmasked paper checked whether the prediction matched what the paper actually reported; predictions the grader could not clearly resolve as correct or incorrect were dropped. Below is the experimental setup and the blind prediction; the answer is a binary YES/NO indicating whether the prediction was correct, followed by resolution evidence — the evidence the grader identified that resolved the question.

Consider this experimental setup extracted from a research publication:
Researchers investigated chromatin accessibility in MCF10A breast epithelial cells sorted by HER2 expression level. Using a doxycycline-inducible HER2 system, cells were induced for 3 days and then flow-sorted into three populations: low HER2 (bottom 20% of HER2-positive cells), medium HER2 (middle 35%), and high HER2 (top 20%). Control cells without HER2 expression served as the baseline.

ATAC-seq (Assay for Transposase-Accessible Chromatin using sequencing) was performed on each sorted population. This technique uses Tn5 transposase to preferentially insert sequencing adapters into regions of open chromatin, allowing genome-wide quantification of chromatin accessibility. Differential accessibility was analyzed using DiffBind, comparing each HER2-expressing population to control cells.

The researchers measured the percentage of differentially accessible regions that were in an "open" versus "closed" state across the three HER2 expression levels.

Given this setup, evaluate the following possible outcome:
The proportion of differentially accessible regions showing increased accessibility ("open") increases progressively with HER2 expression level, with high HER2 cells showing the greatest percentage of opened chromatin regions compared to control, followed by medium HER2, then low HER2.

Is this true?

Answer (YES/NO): NO